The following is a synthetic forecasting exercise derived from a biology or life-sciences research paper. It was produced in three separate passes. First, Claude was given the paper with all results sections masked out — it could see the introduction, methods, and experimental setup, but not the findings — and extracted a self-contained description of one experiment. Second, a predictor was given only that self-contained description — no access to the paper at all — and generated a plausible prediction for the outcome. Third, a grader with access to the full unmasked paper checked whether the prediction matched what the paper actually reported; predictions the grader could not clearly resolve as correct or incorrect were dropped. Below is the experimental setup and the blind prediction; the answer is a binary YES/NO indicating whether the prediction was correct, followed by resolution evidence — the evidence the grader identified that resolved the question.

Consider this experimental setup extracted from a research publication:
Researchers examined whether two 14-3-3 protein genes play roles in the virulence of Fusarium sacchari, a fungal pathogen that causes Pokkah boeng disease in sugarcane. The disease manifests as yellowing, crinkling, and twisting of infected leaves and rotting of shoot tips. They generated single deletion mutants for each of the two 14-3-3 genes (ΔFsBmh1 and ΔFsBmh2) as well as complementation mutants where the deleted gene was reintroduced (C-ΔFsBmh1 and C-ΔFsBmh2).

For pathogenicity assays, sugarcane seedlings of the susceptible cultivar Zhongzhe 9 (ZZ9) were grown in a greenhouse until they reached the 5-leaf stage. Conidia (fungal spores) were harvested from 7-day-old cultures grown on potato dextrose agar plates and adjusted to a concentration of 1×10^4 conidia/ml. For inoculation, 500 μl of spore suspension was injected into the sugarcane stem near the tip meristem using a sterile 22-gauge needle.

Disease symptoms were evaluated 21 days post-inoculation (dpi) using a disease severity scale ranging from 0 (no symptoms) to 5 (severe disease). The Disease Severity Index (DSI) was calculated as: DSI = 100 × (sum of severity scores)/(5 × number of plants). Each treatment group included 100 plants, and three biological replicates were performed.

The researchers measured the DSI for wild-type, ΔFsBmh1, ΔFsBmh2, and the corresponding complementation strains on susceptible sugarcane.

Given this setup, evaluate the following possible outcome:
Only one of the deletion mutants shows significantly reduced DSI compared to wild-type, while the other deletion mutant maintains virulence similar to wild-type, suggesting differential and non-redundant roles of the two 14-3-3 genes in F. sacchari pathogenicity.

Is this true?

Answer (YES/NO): NO